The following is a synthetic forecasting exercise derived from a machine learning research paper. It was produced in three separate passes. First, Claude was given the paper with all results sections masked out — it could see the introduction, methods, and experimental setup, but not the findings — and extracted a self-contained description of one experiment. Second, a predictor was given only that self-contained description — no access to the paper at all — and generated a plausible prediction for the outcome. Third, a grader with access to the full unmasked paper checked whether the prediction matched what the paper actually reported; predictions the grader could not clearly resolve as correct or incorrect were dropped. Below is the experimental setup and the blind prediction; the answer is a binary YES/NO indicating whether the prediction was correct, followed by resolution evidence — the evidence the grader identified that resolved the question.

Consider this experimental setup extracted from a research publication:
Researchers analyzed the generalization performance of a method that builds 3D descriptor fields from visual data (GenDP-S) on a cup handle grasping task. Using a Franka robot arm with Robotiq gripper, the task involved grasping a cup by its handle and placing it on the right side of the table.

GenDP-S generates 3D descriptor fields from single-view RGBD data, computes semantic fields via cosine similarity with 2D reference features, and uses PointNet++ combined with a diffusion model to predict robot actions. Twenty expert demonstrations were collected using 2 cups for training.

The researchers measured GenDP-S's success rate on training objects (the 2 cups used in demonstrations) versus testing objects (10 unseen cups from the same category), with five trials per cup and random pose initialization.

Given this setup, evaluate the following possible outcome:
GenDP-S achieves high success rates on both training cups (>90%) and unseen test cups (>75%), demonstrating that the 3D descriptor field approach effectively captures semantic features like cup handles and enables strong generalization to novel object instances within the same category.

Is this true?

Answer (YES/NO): NO